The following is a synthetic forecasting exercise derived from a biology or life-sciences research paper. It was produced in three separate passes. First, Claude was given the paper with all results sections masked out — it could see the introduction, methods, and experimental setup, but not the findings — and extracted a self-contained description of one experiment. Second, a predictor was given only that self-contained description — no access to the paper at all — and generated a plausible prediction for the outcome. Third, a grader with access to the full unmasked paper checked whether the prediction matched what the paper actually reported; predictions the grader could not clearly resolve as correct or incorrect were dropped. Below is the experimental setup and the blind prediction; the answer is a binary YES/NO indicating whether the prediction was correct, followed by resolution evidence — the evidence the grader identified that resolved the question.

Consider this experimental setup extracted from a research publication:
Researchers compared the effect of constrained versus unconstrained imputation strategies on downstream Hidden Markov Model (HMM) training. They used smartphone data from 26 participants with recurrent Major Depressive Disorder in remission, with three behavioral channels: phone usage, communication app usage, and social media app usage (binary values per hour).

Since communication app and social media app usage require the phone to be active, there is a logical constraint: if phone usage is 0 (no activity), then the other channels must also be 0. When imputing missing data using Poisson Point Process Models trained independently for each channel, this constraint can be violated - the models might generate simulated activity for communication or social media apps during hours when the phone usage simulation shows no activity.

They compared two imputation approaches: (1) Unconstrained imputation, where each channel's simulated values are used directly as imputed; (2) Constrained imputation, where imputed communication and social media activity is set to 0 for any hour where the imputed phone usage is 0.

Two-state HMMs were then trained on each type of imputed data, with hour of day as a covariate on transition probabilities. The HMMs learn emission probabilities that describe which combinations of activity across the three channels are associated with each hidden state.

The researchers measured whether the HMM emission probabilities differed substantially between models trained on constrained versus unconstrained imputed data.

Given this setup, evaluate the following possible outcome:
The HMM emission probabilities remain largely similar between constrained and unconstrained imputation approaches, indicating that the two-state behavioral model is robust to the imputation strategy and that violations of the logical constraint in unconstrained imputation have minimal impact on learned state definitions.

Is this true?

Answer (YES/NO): NO